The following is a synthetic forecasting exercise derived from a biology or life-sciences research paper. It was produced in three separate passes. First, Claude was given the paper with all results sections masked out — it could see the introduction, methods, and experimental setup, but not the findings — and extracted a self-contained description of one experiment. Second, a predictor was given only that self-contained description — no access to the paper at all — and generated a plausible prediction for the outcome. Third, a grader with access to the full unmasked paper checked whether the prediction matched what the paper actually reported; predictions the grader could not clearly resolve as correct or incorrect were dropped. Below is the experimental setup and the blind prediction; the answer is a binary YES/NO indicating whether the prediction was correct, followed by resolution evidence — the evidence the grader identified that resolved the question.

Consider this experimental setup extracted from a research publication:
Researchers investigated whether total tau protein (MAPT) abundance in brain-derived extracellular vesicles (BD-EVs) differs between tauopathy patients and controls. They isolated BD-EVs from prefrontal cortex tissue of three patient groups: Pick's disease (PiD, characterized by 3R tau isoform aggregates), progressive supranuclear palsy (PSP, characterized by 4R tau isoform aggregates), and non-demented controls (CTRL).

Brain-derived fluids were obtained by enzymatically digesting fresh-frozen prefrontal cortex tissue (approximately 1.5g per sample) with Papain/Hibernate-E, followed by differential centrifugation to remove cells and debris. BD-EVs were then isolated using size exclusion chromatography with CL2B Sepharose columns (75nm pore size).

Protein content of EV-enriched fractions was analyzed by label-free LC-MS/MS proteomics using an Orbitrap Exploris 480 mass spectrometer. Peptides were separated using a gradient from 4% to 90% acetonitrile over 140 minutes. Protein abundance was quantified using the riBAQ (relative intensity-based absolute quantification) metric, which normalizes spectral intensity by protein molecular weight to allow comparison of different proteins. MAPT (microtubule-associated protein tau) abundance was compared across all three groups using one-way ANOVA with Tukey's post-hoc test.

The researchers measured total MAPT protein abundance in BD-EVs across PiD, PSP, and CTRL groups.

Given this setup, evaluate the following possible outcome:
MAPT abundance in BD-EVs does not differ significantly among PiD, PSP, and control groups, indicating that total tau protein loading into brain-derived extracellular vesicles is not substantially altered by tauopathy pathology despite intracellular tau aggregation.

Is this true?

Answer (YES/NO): NO